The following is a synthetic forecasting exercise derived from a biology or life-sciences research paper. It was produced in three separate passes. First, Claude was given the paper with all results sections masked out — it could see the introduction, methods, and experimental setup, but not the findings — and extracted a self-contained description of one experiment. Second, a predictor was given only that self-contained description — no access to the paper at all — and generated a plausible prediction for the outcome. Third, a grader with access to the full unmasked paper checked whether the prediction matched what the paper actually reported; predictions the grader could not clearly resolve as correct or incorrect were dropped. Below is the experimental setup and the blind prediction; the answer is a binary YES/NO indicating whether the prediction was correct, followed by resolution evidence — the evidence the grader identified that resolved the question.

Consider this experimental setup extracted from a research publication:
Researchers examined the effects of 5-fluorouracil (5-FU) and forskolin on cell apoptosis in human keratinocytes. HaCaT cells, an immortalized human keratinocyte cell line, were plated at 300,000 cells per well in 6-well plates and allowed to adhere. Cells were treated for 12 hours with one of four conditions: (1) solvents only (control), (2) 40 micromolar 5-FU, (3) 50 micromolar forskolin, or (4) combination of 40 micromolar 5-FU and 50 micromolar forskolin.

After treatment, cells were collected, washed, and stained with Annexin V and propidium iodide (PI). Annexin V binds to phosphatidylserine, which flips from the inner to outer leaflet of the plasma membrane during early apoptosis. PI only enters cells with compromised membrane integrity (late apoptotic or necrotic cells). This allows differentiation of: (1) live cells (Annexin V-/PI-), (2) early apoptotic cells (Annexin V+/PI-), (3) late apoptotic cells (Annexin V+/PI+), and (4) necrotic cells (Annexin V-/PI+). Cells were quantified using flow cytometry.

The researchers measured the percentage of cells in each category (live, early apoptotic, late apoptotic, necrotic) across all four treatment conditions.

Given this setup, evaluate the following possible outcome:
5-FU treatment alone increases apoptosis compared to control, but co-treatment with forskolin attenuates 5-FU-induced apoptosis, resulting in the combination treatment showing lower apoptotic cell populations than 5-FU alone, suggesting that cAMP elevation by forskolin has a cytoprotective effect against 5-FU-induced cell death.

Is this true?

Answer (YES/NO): YES